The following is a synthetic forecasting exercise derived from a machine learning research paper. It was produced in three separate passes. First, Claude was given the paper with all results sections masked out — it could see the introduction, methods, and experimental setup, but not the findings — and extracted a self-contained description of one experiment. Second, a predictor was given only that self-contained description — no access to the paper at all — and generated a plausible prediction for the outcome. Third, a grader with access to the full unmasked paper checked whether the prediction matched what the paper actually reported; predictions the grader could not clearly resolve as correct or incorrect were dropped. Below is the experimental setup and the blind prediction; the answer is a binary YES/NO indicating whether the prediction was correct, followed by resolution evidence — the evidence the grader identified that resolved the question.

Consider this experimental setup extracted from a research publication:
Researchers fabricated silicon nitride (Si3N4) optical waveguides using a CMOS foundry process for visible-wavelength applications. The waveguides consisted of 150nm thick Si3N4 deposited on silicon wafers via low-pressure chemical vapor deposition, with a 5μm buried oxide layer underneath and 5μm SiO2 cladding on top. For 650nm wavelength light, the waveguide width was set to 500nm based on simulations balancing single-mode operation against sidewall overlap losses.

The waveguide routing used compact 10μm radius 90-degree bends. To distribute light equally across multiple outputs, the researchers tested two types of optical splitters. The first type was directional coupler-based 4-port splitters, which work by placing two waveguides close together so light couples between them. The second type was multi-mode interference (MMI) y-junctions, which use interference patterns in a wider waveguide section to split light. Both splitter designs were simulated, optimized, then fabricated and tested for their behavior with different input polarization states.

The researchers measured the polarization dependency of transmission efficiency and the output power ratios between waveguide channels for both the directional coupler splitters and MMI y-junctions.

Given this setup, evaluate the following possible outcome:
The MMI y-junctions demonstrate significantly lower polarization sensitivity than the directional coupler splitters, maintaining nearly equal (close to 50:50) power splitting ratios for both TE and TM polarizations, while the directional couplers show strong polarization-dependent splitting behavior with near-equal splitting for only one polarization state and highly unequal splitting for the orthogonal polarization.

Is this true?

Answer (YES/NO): NO